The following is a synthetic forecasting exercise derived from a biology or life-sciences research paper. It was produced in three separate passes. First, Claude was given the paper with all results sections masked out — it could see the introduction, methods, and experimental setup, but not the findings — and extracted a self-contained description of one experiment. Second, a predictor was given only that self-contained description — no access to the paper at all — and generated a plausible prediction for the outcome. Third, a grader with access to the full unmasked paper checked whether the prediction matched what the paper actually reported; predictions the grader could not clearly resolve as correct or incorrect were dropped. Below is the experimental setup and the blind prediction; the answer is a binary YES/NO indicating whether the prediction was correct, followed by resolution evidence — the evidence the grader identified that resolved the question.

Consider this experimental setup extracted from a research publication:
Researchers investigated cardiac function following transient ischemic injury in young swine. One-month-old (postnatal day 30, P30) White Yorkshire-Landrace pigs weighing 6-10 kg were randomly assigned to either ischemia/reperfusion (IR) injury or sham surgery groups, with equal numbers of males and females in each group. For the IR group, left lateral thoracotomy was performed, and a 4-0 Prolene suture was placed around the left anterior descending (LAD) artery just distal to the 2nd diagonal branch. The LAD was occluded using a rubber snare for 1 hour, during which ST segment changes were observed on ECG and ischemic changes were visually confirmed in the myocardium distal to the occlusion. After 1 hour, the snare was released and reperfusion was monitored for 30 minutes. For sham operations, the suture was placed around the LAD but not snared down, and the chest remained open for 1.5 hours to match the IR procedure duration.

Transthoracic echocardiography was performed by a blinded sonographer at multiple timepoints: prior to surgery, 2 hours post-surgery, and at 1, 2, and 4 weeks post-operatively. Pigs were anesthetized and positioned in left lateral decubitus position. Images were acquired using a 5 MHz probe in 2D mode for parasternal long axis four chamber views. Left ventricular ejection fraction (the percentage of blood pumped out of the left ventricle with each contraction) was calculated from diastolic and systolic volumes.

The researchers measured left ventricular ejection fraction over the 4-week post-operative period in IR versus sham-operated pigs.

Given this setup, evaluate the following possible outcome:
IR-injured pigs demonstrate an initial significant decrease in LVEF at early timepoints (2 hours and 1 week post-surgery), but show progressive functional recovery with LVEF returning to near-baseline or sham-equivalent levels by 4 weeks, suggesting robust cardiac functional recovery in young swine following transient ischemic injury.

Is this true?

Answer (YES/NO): NO